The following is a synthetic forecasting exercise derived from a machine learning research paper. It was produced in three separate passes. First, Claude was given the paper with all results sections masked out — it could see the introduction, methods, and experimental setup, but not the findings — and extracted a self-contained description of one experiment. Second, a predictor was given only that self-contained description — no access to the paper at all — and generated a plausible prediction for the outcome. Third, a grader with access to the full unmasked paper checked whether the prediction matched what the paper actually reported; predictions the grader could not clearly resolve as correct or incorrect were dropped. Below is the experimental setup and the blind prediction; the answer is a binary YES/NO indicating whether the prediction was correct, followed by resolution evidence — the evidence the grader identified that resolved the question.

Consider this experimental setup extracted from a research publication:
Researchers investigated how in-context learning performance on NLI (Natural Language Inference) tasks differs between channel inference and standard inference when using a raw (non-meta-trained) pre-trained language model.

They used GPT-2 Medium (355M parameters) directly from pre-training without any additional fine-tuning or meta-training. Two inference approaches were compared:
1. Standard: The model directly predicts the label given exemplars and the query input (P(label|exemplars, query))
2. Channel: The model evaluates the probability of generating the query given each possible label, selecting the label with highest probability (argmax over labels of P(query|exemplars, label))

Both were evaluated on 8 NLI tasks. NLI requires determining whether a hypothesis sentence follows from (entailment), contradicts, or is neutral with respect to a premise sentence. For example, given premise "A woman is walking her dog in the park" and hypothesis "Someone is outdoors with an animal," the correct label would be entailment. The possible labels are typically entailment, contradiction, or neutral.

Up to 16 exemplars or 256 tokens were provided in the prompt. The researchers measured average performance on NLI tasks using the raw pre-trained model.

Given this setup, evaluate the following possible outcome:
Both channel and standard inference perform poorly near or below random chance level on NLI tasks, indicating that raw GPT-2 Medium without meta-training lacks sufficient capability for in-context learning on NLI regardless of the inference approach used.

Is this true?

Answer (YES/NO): NO